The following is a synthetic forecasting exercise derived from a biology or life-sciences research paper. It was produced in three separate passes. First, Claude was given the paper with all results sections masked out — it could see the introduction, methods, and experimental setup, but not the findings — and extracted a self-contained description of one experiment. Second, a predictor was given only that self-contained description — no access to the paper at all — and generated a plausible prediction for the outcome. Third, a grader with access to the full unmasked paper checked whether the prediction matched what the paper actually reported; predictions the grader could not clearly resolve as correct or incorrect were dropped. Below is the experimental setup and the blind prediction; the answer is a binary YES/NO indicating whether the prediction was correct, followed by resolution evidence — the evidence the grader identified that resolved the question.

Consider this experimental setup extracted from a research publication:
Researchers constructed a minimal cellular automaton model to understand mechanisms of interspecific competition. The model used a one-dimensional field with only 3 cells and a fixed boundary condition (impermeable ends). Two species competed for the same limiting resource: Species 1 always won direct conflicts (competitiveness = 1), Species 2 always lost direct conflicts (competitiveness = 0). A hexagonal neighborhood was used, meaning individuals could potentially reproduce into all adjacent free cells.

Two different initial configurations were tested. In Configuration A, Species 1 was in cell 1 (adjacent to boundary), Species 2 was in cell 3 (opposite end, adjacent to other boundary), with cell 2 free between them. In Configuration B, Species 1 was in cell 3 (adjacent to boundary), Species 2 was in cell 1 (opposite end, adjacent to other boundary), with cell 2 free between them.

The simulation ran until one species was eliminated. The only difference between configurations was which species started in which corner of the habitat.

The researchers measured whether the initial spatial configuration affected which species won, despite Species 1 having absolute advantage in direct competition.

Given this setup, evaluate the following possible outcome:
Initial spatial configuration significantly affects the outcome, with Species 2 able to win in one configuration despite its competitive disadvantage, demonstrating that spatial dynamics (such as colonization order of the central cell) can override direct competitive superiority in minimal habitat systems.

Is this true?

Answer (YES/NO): YES